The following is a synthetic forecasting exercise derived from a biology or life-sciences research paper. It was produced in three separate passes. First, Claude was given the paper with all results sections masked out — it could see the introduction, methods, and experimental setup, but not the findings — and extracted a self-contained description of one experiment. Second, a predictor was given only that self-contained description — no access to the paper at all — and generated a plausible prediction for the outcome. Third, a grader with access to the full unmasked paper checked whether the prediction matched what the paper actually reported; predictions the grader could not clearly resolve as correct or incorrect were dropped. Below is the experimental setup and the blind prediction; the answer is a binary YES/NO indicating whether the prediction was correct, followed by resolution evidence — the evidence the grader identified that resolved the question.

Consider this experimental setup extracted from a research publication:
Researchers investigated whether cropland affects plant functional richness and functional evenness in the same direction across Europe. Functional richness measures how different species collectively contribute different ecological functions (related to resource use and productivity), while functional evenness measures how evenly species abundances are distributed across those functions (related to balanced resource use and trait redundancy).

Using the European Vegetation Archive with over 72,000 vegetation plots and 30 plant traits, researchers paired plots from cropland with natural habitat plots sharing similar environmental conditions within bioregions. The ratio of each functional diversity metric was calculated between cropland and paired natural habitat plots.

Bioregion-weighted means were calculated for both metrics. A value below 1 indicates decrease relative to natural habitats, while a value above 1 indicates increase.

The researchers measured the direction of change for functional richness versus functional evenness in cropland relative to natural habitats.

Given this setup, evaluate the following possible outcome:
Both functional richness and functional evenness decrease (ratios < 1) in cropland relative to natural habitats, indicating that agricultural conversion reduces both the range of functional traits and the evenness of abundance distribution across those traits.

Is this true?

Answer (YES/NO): NO